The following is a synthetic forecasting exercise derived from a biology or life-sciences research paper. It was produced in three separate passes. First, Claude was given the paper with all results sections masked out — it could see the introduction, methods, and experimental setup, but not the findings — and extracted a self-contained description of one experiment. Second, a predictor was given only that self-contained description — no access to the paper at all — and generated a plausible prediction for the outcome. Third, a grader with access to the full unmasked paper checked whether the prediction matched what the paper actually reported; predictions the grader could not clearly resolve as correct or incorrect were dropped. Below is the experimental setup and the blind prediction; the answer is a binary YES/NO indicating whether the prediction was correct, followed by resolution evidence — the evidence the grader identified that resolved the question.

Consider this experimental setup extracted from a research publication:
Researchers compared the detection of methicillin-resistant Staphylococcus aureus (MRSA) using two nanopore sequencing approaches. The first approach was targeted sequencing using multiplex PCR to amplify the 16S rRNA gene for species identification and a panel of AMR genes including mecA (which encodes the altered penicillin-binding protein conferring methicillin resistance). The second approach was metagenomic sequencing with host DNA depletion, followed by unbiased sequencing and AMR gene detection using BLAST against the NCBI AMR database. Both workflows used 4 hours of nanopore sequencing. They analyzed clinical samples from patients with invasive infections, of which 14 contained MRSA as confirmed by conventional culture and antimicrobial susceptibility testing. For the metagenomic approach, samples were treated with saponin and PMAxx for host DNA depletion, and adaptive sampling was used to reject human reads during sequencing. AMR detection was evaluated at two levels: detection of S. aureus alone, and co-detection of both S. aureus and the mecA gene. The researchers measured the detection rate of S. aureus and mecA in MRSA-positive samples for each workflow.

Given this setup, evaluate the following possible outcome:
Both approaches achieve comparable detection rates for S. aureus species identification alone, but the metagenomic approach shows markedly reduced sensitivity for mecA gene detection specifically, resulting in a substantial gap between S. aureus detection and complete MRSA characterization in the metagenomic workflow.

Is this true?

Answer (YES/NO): NO